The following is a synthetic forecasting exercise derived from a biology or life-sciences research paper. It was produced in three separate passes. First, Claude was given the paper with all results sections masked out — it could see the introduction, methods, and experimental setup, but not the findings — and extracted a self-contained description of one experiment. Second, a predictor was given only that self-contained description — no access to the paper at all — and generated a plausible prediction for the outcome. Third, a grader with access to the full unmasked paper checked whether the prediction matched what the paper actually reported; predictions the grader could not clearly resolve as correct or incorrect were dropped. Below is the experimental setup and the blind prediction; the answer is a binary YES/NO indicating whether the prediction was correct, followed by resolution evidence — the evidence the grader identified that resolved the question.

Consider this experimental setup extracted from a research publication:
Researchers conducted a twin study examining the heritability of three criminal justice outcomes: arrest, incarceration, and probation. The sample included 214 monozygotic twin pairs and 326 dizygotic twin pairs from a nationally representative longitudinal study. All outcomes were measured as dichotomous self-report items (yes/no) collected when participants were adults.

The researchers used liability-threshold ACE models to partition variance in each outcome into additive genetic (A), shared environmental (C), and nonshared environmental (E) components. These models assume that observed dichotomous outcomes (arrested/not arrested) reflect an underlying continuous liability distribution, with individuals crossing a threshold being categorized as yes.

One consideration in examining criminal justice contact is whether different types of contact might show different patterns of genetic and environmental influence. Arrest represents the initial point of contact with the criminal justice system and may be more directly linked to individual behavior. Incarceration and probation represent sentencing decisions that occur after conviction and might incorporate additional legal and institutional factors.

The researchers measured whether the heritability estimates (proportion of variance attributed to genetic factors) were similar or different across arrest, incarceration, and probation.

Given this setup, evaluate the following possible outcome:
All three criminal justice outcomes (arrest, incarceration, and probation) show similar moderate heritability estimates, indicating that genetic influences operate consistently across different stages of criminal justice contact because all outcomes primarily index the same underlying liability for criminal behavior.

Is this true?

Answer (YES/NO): NO